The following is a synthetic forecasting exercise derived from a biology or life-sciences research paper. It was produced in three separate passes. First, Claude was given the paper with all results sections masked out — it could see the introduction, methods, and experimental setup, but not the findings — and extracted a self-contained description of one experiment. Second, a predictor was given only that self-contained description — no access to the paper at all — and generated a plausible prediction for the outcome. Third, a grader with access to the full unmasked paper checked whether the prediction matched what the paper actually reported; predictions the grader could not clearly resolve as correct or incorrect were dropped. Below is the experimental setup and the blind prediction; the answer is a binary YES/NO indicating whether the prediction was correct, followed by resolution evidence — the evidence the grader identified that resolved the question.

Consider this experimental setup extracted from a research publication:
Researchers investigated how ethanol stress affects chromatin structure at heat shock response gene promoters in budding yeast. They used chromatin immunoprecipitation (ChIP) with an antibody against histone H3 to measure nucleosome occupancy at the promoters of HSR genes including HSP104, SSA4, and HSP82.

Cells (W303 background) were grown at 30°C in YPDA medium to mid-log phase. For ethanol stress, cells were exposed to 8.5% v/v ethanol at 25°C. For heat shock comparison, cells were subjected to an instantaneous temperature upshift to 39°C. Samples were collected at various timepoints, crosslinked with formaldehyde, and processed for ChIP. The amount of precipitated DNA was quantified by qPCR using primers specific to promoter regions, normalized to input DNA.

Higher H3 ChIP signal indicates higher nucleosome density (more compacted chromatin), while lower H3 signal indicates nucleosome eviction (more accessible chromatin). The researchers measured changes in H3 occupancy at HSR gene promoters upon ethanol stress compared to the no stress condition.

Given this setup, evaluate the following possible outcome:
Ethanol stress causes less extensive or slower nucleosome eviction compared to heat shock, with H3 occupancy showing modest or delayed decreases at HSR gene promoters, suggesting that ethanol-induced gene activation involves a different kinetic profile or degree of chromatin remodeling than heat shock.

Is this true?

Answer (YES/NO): NO